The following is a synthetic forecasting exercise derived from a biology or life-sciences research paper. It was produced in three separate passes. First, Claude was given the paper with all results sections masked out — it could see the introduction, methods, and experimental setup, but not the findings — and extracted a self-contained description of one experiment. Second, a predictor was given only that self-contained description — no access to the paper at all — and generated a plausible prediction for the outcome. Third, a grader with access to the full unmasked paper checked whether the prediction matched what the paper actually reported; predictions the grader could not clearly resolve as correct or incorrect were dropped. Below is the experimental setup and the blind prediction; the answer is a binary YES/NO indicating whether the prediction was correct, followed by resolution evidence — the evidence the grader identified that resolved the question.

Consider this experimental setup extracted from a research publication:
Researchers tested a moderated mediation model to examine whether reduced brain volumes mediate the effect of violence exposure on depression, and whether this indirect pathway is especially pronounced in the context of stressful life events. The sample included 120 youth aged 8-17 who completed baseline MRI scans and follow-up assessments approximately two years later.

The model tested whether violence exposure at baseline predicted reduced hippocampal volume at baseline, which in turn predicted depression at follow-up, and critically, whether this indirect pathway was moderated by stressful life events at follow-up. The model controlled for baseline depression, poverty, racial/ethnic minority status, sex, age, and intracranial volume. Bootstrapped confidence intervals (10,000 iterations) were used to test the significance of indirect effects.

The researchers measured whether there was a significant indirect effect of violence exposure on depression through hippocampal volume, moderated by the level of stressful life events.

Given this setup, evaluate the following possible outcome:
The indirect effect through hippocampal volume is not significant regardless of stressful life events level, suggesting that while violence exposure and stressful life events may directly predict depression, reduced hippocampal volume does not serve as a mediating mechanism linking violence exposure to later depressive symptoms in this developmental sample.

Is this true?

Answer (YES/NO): NO